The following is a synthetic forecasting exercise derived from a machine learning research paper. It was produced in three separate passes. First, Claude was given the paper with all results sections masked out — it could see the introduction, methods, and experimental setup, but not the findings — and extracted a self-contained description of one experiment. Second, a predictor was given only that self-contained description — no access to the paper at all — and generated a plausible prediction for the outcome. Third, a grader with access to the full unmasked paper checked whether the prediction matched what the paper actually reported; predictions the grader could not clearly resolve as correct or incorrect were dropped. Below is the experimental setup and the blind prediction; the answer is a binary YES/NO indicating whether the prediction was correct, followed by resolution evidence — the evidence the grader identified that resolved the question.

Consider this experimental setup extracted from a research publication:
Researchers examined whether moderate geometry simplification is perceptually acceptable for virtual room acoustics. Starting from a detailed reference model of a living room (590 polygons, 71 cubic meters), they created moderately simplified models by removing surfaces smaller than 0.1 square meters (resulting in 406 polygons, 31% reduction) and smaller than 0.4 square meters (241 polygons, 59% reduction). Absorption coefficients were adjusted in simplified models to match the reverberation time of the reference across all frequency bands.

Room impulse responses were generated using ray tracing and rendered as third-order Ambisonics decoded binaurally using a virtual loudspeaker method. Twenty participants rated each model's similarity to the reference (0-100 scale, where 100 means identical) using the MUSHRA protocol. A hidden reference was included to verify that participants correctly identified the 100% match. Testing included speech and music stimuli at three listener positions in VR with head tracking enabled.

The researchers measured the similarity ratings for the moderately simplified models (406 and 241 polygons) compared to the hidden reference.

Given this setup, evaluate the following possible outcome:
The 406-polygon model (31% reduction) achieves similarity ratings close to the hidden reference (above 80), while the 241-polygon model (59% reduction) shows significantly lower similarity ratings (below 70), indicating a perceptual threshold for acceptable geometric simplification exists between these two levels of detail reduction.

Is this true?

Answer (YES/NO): NO